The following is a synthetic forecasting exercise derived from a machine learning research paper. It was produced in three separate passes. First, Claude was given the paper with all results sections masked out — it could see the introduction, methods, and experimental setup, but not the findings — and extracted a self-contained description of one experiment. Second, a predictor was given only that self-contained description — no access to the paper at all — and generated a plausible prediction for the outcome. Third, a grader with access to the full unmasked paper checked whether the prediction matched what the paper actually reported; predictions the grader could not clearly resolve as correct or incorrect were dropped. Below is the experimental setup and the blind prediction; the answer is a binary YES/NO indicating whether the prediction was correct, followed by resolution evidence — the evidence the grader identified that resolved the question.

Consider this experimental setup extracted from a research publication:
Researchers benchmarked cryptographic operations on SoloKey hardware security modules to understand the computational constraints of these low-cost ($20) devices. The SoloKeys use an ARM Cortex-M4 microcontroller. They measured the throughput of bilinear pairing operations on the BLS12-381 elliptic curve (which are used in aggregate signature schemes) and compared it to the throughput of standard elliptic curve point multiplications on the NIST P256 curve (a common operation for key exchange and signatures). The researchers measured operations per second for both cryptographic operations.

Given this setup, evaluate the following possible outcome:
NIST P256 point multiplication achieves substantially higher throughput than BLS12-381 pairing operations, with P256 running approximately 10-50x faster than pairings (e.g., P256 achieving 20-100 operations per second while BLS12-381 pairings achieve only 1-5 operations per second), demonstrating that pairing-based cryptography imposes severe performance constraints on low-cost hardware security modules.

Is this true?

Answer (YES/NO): NO